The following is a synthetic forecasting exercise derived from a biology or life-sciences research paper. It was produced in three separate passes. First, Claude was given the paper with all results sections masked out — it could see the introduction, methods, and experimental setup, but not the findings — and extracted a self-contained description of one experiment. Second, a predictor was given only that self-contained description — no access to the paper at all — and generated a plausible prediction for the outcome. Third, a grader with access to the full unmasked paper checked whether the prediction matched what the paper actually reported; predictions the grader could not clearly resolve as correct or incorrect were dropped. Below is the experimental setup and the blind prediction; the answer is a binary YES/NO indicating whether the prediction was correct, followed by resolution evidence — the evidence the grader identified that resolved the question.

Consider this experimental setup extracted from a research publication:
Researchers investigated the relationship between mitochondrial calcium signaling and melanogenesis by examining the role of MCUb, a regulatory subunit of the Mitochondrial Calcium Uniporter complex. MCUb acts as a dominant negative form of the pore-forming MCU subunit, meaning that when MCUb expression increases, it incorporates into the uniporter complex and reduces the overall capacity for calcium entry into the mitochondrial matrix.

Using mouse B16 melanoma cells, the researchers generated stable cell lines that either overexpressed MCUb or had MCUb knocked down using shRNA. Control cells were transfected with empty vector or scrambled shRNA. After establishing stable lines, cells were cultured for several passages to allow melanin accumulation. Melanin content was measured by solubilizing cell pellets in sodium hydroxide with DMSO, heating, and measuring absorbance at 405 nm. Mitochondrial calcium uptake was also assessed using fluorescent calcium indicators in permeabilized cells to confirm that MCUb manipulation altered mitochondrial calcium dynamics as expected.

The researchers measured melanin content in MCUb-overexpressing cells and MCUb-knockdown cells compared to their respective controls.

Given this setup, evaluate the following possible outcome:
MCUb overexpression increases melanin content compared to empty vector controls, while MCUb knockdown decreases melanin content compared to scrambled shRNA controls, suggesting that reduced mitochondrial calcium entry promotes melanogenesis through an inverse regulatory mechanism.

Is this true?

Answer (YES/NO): NO